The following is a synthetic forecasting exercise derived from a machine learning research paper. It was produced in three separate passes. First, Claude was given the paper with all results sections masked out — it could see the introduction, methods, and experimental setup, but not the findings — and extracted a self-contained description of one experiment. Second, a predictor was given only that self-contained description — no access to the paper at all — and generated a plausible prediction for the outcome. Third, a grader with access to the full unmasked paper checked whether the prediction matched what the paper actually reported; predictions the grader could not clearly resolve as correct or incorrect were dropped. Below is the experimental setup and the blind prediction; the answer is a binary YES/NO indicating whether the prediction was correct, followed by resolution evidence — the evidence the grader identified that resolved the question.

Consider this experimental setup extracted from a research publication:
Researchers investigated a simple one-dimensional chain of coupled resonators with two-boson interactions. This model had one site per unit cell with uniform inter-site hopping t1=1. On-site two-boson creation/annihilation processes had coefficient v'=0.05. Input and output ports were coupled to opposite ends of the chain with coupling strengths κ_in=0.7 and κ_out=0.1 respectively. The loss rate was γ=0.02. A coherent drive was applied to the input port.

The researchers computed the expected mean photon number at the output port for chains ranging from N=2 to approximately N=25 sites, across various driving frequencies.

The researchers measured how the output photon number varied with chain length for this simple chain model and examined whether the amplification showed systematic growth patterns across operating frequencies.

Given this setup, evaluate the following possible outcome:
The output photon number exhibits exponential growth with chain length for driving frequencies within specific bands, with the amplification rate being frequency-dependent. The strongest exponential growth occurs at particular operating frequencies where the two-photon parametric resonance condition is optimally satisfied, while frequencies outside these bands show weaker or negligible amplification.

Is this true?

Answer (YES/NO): NO